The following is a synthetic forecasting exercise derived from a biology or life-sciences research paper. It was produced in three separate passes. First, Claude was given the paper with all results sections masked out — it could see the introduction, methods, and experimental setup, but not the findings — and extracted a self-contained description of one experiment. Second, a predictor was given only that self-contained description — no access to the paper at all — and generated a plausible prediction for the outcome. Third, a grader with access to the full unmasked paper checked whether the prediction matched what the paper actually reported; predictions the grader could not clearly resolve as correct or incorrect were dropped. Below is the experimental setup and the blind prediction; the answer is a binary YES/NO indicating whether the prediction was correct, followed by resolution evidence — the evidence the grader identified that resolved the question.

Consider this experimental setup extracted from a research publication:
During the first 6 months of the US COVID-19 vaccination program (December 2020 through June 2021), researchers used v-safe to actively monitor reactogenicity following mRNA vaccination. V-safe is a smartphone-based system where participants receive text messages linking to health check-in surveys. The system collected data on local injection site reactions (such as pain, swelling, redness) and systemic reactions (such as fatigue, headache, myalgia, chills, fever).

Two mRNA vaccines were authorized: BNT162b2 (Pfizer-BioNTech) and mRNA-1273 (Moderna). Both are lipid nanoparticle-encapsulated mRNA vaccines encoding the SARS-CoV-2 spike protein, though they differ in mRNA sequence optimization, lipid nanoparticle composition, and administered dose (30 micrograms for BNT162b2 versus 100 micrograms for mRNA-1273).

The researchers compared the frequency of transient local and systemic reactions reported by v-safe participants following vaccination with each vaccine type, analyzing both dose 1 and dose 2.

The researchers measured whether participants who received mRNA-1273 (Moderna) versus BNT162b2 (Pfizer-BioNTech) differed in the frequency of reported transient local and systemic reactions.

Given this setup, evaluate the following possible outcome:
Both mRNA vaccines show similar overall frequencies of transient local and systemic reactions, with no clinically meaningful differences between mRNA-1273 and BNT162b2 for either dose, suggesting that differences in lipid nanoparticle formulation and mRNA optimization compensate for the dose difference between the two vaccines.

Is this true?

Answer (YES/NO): NO